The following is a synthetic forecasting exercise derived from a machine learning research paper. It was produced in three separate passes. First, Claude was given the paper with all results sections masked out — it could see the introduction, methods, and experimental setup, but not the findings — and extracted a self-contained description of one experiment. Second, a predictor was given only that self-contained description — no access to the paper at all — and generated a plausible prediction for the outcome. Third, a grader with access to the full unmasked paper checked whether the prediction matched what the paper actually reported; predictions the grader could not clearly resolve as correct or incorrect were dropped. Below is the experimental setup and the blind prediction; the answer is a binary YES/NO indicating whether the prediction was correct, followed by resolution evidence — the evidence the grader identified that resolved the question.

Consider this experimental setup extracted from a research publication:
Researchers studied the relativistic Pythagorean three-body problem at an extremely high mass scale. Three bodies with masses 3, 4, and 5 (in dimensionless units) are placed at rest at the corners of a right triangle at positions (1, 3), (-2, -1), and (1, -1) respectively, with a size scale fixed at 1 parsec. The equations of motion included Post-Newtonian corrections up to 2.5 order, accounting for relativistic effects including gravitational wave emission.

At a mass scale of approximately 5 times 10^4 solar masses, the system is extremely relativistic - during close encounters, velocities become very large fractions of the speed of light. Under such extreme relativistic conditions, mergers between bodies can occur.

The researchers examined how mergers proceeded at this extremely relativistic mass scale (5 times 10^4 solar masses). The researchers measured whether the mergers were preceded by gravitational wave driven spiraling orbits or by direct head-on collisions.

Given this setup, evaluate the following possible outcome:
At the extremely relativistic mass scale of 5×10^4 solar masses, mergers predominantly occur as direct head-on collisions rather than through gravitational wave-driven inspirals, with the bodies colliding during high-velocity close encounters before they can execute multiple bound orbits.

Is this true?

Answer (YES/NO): YES